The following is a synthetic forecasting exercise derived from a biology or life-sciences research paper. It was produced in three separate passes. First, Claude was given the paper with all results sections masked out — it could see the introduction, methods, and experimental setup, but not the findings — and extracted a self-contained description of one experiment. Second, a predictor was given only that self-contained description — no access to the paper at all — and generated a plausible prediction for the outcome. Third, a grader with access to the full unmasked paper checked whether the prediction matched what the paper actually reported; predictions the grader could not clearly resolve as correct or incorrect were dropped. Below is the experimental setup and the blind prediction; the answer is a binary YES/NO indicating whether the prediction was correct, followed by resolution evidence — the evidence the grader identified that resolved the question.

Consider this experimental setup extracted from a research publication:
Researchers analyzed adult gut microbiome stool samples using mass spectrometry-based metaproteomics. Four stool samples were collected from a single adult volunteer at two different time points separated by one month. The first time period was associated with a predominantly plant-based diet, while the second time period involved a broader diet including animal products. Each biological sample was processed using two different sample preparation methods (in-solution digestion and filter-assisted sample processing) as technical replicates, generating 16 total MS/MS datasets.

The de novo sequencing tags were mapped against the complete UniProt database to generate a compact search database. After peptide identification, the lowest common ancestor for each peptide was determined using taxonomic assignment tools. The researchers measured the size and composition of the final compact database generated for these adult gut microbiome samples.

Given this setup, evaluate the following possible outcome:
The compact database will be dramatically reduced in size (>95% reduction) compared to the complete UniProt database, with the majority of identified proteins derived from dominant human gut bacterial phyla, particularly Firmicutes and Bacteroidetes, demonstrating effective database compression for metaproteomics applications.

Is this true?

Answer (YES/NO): YES